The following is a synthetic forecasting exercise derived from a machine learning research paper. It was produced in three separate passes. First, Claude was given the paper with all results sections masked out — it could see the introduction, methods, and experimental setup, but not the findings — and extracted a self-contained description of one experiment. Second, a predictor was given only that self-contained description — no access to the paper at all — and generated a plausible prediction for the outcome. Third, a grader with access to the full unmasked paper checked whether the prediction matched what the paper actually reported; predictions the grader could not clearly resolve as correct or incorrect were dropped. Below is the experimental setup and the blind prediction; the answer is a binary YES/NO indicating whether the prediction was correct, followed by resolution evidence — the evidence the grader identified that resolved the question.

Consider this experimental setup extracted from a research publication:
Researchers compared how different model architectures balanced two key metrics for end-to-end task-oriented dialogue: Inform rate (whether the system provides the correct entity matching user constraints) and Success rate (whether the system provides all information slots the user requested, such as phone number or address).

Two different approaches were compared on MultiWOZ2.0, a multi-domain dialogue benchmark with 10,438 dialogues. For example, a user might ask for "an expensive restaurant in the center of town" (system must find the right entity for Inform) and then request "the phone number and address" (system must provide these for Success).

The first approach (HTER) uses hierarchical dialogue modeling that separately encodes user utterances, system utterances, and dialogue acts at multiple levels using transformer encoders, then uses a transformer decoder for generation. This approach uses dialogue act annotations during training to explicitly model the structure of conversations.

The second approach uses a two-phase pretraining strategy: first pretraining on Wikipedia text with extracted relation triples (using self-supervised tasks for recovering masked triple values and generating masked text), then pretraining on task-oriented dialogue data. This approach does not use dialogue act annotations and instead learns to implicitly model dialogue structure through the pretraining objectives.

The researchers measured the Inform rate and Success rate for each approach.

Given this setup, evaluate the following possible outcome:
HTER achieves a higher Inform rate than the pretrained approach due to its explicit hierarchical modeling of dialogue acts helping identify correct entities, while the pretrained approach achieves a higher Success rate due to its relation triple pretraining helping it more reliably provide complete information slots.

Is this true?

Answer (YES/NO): YES